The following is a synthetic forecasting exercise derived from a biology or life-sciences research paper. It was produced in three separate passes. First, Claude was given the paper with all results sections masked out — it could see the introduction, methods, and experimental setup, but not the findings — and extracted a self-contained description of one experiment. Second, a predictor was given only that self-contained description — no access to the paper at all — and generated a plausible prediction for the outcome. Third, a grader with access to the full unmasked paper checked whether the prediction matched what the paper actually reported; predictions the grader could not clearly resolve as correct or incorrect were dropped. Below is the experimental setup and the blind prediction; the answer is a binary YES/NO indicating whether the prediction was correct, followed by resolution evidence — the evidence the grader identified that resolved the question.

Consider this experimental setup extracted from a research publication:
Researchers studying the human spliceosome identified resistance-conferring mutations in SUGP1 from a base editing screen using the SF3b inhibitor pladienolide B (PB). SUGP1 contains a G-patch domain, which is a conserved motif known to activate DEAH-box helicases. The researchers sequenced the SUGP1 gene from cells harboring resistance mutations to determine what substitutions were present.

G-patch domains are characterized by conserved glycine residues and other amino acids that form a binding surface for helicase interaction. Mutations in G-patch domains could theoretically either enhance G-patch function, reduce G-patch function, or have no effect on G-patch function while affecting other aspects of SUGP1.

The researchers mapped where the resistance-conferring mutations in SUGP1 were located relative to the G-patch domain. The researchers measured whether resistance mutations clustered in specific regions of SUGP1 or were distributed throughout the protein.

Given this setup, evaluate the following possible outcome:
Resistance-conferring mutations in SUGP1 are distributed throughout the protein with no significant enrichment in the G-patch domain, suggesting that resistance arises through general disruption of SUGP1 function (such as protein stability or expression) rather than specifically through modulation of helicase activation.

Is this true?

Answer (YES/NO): NO